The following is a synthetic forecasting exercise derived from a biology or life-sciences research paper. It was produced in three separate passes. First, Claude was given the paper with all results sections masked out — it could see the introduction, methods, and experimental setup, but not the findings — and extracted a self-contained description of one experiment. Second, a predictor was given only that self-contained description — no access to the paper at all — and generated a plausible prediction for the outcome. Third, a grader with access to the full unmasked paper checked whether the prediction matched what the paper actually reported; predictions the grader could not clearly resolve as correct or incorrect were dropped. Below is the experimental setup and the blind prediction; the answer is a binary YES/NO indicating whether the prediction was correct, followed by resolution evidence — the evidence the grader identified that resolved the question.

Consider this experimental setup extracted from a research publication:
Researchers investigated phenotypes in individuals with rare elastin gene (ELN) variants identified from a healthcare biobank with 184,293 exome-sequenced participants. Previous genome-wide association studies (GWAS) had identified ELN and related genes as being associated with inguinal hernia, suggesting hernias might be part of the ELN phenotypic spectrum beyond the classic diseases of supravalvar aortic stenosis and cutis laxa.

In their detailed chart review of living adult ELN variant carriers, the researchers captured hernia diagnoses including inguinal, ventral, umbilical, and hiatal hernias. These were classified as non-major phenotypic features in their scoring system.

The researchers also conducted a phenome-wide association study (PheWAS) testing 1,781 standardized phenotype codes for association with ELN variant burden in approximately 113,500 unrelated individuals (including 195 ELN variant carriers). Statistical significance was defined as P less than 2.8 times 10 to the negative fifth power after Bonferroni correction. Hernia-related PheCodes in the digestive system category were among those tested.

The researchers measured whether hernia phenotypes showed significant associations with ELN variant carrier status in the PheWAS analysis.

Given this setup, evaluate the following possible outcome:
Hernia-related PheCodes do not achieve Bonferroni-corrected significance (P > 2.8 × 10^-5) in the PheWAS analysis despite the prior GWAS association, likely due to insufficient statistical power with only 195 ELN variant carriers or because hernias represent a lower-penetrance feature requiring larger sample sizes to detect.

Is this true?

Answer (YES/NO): YES